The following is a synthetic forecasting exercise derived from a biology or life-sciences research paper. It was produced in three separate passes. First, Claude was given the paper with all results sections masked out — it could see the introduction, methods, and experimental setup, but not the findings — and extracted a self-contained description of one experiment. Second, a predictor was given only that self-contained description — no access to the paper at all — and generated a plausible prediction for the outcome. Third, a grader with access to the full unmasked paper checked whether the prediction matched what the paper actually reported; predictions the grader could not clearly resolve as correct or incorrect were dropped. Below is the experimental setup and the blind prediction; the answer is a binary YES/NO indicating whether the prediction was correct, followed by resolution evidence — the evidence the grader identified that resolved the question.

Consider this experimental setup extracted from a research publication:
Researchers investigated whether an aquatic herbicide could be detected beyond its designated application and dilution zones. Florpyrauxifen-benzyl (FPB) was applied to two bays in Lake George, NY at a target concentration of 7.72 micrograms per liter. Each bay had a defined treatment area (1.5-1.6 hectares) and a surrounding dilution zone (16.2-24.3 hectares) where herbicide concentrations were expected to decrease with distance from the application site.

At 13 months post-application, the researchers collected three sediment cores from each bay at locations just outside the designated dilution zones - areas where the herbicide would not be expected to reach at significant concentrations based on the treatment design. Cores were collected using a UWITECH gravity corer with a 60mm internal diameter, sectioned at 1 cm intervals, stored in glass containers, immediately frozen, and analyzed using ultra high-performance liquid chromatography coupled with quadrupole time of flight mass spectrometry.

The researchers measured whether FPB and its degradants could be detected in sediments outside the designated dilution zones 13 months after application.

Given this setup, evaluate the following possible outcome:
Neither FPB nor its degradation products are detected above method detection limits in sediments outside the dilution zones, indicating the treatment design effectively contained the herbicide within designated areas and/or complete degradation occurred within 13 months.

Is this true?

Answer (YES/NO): NO